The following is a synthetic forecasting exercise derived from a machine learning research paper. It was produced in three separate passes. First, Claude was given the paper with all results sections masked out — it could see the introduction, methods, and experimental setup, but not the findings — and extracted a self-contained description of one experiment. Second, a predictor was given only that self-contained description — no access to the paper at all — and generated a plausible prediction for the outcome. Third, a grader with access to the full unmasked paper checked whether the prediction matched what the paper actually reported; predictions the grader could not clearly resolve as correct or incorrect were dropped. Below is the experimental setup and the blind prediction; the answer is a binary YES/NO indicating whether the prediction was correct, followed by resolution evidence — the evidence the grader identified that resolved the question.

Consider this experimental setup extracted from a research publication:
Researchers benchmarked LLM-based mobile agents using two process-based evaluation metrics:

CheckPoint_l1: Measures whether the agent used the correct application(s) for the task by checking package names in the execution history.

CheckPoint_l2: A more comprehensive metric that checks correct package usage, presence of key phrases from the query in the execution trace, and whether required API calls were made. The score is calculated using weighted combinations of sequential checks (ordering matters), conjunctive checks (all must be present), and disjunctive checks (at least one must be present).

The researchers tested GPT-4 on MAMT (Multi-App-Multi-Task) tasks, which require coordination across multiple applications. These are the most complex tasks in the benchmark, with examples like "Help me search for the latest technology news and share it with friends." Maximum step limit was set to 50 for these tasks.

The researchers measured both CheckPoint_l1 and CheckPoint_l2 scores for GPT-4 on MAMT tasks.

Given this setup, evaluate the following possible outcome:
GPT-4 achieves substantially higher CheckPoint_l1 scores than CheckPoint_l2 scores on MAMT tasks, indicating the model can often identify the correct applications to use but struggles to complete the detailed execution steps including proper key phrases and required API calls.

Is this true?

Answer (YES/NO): NO